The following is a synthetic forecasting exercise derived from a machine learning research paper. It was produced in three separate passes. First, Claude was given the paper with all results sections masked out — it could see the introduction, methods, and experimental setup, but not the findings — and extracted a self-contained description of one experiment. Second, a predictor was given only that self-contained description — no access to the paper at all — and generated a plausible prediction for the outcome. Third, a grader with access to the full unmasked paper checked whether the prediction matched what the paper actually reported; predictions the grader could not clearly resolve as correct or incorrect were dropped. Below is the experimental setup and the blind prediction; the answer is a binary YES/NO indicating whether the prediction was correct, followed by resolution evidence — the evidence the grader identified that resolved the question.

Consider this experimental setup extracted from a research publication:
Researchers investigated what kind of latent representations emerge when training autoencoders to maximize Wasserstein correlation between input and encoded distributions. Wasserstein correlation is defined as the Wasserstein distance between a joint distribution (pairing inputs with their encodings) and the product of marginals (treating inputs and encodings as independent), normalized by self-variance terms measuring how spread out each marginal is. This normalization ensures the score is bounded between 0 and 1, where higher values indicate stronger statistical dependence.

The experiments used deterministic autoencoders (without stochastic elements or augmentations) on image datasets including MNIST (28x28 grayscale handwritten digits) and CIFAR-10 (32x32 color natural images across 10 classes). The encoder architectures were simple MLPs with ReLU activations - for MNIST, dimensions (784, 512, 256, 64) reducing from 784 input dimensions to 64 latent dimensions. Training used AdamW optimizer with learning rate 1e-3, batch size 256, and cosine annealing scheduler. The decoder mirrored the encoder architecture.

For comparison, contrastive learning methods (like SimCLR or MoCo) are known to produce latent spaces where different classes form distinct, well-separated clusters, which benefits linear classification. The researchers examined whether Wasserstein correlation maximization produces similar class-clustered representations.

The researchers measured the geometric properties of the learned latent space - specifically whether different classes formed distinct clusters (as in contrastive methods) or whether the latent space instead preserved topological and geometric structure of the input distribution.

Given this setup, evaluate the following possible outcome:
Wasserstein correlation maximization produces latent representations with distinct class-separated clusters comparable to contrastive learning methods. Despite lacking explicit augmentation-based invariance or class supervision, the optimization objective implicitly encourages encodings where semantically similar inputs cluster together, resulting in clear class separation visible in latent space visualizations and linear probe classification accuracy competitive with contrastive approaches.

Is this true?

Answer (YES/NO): NO